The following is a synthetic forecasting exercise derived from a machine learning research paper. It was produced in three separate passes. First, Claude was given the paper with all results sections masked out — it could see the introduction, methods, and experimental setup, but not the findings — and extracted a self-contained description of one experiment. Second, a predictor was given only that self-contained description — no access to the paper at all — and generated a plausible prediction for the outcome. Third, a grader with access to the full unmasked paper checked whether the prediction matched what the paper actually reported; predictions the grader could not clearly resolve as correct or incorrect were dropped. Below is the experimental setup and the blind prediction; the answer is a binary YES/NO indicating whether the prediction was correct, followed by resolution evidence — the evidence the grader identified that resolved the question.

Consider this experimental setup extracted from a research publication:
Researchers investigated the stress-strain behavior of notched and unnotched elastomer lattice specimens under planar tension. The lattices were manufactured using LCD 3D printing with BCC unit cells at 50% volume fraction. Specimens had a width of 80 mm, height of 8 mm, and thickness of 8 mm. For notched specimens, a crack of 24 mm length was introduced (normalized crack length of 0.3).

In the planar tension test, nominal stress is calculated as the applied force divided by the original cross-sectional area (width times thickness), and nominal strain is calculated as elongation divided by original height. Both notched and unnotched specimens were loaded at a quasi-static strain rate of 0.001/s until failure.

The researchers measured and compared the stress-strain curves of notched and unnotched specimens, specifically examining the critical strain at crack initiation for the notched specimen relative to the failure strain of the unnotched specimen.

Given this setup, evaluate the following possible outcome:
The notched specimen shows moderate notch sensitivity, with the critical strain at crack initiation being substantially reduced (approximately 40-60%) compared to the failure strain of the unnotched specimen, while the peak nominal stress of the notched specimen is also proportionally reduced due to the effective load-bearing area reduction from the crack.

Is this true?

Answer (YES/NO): YES